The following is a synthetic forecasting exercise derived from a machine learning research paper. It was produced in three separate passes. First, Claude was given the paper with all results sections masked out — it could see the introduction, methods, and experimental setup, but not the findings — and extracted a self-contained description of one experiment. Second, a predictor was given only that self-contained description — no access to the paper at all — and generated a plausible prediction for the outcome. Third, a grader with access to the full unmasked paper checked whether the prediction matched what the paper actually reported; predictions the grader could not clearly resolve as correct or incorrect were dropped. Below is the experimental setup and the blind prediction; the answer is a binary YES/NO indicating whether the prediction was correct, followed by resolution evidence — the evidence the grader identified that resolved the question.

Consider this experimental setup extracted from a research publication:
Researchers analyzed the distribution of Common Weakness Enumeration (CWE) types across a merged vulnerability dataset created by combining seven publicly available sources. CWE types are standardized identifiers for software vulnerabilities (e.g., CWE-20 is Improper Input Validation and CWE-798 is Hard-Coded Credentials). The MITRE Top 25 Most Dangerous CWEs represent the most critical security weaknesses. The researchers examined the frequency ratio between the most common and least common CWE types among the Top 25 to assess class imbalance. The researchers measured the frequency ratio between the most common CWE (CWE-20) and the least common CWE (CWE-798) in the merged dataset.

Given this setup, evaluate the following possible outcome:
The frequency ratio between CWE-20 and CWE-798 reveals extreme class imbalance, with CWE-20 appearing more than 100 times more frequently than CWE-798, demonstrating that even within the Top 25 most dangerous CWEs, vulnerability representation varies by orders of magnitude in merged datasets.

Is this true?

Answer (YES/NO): YES